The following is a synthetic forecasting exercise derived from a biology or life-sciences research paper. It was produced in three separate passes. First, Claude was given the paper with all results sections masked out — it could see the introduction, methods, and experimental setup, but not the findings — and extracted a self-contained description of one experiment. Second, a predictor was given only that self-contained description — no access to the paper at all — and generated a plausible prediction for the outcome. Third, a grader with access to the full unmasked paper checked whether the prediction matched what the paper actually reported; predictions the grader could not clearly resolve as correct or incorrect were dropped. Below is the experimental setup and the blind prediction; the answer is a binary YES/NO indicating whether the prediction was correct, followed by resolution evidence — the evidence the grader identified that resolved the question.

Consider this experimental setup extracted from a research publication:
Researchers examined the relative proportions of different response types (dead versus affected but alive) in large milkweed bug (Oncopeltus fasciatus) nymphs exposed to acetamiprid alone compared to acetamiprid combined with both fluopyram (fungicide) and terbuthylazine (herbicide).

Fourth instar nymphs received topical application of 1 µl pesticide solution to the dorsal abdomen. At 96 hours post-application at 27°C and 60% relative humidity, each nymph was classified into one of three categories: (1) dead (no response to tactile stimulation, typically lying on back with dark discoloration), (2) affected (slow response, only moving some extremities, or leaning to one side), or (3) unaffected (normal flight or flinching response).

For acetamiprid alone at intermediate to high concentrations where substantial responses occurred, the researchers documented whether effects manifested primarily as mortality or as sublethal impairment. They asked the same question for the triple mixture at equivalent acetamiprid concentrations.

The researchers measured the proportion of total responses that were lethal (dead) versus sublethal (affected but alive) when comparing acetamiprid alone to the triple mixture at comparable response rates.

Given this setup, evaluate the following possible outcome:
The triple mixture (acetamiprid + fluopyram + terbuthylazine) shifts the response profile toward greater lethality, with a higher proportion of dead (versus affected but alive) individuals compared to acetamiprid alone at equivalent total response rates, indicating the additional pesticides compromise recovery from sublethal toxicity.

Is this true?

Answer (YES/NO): YES